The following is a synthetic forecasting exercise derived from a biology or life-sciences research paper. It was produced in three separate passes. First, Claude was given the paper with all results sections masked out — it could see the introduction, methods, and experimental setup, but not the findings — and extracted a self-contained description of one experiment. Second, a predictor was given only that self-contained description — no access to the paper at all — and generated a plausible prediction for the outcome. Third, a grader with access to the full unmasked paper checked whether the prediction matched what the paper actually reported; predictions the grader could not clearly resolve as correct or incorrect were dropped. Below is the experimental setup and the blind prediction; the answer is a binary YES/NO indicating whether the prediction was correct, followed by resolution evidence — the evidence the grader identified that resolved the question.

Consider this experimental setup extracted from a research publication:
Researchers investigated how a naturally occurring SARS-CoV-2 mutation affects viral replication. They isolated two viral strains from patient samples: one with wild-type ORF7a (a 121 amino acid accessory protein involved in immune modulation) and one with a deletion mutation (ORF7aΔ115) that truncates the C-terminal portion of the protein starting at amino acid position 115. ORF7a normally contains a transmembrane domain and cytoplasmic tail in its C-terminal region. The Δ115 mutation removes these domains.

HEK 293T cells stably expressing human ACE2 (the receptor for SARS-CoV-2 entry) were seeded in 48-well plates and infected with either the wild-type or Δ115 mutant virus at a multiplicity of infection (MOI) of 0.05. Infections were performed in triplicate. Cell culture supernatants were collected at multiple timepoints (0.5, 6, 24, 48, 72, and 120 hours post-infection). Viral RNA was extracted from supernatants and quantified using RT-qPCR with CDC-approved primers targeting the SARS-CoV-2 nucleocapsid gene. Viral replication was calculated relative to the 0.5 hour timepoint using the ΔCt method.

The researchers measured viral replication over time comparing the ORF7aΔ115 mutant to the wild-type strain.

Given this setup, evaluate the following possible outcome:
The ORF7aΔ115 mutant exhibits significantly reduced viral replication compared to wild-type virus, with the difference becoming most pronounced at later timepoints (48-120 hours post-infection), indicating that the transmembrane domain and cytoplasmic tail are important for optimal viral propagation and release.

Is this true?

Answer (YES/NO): YES